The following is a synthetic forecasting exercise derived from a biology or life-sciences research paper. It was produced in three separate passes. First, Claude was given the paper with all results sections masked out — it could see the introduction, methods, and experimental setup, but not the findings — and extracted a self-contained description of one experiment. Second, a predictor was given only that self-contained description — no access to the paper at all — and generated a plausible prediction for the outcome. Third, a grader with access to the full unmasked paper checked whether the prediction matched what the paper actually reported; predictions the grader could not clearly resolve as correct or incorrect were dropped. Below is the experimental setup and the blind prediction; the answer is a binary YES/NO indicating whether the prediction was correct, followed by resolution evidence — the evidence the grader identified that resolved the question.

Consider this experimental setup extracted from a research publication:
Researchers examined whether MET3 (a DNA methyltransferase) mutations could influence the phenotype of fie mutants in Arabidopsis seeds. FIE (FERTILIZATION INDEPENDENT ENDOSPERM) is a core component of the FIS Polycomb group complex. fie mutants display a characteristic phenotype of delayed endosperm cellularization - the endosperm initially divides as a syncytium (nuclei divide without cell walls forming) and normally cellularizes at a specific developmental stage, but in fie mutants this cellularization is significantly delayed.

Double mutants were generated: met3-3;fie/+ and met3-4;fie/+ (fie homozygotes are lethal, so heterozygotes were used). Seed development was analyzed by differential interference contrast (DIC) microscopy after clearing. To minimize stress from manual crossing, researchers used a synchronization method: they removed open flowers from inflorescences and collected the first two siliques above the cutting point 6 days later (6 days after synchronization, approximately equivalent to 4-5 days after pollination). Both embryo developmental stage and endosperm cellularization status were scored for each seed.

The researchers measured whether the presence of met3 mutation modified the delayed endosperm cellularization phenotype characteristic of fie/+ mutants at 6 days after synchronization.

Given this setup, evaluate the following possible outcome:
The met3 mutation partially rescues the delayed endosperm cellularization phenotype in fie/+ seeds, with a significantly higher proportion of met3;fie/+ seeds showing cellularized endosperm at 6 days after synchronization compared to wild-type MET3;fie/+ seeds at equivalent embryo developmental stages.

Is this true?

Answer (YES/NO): NO